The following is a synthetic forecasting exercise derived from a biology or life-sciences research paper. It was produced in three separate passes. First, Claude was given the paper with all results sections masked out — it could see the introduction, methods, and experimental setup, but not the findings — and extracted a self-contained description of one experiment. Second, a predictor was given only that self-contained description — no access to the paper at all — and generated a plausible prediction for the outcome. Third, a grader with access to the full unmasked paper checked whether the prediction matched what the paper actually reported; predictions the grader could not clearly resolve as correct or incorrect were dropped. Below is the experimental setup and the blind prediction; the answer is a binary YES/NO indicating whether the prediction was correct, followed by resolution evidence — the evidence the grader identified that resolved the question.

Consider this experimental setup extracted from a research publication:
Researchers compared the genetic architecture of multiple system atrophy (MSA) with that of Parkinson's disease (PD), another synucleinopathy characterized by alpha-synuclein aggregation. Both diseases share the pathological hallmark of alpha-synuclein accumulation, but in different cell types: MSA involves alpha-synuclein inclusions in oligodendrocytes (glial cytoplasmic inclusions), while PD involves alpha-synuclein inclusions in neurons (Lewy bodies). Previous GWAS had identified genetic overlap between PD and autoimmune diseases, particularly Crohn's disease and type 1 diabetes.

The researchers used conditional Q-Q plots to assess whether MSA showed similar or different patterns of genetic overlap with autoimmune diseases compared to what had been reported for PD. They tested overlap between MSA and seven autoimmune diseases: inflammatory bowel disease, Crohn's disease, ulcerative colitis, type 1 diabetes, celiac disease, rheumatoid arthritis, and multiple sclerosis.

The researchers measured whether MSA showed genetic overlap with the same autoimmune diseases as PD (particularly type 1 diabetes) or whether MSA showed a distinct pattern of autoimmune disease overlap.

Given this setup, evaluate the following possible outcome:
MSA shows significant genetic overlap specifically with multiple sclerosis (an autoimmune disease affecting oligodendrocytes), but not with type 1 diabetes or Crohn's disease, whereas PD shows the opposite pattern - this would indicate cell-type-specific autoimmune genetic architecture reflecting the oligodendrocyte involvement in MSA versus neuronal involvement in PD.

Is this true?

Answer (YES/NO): NO